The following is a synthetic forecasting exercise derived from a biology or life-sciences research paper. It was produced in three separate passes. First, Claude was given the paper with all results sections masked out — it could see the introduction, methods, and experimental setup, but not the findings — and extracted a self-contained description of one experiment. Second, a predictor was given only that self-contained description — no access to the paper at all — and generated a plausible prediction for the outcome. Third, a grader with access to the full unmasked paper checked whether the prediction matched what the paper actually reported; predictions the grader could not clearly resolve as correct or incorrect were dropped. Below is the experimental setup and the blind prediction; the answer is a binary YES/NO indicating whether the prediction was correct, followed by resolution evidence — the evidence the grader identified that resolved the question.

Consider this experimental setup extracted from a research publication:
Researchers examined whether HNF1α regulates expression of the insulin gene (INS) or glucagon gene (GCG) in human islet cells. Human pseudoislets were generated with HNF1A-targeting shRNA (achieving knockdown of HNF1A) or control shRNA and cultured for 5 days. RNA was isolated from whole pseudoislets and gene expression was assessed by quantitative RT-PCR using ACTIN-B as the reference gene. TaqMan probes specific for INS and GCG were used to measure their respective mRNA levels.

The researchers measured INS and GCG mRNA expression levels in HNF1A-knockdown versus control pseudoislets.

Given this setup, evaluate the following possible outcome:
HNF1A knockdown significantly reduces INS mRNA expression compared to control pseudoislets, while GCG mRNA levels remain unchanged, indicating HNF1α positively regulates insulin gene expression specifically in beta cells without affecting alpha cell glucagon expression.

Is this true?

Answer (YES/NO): YES